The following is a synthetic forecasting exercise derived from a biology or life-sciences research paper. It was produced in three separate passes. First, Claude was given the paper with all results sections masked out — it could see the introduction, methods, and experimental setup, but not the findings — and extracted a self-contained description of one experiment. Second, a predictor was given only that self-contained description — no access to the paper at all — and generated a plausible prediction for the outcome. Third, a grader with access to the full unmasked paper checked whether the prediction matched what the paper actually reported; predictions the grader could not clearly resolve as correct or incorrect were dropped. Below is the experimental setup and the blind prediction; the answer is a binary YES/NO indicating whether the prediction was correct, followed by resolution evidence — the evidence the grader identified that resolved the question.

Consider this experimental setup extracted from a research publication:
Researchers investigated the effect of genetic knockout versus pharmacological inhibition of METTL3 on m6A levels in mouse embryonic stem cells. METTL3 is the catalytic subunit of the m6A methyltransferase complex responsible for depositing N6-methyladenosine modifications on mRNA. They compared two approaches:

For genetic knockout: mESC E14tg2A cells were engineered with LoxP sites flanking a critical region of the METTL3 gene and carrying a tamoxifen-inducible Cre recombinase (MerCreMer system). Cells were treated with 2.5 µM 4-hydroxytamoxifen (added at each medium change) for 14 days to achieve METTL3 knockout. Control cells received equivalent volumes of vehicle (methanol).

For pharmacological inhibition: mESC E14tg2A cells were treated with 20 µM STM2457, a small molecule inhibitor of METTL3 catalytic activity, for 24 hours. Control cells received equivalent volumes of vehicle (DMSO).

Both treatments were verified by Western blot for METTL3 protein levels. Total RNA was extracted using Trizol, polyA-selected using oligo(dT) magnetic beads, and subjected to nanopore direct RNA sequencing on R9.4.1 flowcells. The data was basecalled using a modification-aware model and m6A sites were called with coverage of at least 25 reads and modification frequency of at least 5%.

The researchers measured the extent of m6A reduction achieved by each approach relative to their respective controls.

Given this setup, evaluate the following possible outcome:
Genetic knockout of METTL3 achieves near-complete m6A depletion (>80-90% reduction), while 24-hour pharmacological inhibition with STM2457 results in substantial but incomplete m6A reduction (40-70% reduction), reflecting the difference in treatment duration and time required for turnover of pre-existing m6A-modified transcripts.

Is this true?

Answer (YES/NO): YES